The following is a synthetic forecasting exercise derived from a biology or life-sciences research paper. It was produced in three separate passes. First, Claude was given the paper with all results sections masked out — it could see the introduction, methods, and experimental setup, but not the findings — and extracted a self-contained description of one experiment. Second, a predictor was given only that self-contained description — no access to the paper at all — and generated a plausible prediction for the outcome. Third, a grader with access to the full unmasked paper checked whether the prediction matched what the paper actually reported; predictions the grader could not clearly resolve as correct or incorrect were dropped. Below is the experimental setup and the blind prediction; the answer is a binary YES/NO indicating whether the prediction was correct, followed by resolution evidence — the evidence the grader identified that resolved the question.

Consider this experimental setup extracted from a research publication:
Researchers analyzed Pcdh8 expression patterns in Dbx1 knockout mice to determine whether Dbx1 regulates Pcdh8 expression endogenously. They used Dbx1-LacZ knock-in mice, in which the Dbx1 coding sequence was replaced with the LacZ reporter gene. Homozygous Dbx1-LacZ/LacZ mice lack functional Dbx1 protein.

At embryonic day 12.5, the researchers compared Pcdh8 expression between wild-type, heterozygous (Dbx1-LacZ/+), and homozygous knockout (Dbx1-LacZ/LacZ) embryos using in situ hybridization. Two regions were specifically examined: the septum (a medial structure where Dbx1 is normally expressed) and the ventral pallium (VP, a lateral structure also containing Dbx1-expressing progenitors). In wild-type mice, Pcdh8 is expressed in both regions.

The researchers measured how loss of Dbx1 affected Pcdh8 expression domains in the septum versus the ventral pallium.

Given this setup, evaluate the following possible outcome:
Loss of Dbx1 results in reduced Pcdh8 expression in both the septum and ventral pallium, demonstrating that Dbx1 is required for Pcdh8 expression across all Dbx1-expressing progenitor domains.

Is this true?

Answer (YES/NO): NO